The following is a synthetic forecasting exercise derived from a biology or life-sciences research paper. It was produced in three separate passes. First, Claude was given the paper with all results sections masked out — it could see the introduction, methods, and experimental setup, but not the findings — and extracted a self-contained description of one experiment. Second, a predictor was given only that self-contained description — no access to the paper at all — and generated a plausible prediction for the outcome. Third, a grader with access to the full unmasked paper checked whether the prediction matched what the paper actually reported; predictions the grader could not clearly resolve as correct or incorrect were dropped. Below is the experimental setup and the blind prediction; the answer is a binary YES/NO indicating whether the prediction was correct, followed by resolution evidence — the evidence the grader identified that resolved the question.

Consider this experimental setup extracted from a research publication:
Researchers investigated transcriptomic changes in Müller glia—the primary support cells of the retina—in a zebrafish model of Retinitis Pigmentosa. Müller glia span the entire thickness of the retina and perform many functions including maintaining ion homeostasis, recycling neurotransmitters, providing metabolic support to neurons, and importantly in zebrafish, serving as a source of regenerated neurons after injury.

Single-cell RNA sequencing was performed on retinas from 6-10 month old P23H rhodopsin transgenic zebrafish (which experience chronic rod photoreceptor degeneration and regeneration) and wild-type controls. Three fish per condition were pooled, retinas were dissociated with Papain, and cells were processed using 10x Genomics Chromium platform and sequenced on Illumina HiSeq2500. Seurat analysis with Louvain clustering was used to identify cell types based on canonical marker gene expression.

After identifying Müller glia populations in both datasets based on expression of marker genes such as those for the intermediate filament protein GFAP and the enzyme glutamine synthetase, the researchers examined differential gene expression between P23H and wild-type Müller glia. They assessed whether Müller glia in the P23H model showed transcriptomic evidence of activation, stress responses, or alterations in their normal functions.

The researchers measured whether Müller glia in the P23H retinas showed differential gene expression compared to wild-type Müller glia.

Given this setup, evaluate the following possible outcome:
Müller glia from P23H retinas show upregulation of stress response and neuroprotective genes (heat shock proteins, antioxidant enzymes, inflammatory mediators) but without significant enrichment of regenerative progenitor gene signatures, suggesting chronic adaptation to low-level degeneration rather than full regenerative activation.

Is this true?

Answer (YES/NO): NO